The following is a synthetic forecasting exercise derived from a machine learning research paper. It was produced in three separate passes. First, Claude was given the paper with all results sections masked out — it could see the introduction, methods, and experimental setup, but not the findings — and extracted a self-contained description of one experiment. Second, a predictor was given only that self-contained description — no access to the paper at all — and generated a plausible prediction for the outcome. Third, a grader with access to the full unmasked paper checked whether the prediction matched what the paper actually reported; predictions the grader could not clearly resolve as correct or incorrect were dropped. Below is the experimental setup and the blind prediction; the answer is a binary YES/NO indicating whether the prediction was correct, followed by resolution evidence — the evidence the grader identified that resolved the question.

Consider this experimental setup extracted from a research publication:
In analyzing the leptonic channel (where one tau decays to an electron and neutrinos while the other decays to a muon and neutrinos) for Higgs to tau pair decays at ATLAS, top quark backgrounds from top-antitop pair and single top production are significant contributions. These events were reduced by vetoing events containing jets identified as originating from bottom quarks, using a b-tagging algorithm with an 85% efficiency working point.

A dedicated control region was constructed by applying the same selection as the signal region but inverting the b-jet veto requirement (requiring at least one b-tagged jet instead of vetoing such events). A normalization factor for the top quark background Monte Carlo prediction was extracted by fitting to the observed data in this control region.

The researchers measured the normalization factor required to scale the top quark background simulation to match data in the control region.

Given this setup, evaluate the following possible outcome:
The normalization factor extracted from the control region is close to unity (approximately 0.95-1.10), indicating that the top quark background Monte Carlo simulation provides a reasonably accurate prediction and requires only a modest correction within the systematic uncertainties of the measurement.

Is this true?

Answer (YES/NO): YES